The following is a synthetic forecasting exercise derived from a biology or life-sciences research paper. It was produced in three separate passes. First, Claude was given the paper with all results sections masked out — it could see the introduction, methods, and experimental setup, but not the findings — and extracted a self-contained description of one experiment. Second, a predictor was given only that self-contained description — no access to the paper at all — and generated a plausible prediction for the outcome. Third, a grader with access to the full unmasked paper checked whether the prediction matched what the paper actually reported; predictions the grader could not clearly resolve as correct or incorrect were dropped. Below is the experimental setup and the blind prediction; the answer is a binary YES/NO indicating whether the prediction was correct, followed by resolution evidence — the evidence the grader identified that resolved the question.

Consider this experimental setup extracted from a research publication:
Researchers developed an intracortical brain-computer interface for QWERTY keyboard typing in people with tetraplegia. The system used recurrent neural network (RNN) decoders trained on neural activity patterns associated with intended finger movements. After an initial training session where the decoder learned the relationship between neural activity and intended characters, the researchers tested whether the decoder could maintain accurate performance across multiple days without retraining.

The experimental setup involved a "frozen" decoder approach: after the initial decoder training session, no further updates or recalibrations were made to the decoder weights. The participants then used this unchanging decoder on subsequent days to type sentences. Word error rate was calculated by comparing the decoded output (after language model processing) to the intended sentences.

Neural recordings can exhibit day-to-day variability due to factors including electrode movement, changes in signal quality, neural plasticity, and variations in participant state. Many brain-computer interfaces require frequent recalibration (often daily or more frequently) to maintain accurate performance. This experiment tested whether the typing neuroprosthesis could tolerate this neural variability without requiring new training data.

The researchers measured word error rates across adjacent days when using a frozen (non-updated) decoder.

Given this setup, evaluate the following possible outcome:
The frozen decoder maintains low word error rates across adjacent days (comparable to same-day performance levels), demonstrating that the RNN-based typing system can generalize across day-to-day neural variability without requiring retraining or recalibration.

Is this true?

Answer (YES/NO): YES